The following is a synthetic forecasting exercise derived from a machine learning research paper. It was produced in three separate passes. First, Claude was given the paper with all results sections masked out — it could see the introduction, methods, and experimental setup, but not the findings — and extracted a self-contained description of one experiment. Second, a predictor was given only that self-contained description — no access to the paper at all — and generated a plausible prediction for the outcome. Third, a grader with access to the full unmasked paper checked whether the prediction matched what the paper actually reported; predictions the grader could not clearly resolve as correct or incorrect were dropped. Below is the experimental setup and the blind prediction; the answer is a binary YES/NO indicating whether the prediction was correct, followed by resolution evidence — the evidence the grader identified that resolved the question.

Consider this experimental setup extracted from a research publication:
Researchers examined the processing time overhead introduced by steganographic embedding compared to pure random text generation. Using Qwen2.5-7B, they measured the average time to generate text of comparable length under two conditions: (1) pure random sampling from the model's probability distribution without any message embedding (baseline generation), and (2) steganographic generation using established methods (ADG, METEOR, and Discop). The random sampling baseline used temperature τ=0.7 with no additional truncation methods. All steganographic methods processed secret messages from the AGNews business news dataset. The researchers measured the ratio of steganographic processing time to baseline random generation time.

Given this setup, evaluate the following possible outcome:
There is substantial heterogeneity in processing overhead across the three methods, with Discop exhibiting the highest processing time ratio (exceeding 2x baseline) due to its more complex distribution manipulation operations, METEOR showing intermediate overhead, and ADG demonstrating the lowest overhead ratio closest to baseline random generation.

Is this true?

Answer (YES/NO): NO